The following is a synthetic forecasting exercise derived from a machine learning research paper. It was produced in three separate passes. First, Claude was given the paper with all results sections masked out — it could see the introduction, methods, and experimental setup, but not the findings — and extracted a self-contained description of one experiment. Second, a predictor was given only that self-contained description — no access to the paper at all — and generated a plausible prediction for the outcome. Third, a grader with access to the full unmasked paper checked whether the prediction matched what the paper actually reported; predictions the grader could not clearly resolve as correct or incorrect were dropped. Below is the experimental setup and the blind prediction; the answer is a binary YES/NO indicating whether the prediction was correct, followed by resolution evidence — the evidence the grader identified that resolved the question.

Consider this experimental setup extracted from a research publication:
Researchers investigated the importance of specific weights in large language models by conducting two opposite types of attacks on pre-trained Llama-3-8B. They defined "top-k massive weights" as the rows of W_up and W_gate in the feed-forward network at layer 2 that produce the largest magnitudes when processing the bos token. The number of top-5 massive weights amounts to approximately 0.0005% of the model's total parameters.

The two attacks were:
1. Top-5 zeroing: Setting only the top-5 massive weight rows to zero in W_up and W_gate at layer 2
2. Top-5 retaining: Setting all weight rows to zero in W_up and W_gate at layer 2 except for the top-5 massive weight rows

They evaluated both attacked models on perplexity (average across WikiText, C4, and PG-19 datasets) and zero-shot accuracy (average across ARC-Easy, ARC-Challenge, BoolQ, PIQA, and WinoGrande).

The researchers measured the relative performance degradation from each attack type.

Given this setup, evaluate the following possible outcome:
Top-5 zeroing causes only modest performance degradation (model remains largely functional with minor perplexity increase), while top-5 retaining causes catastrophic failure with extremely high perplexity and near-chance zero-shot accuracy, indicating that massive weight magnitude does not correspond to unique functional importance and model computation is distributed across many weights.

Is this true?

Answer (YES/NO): NO